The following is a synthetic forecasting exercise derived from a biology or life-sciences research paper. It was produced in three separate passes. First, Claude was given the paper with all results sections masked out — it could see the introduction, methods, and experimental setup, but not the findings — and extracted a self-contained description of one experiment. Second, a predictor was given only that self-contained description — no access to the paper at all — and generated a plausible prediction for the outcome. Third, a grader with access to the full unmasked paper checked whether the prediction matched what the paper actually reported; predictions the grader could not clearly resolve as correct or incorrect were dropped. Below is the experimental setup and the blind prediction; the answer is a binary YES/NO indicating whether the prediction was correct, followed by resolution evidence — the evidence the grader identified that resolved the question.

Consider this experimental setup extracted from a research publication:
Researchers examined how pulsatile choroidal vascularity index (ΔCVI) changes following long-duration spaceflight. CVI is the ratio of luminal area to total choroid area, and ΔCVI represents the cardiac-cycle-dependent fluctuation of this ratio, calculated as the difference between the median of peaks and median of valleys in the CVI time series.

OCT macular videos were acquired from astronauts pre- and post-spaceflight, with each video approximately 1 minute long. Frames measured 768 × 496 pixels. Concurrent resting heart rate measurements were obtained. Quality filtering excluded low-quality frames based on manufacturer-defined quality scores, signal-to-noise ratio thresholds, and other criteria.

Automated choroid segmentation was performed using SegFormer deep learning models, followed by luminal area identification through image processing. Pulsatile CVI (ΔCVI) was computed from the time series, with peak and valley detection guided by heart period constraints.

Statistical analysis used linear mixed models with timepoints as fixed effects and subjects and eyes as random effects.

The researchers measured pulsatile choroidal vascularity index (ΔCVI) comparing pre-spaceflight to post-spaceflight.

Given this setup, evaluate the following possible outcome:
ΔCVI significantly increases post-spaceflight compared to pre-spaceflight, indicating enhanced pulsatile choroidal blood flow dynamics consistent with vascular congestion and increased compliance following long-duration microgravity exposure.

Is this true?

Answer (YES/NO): YES